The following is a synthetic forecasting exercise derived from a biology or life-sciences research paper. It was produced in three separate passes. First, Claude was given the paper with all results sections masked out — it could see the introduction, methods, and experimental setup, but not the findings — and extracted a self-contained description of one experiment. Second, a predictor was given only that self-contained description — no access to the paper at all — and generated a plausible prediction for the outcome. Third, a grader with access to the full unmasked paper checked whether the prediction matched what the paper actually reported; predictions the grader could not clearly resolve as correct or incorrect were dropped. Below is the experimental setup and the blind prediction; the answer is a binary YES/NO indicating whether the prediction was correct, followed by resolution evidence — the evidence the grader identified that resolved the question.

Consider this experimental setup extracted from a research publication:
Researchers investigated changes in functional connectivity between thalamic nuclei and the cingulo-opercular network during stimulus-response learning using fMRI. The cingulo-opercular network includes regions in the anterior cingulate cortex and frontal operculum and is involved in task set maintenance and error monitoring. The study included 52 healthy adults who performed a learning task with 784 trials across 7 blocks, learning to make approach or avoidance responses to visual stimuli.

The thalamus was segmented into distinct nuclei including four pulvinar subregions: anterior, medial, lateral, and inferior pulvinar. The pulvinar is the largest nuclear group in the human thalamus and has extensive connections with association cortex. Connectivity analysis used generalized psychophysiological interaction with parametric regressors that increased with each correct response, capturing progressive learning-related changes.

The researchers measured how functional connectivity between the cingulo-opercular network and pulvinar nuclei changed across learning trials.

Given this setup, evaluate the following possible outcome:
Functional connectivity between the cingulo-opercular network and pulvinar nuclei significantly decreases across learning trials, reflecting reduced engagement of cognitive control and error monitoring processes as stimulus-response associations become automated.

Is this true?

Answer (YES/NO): NO